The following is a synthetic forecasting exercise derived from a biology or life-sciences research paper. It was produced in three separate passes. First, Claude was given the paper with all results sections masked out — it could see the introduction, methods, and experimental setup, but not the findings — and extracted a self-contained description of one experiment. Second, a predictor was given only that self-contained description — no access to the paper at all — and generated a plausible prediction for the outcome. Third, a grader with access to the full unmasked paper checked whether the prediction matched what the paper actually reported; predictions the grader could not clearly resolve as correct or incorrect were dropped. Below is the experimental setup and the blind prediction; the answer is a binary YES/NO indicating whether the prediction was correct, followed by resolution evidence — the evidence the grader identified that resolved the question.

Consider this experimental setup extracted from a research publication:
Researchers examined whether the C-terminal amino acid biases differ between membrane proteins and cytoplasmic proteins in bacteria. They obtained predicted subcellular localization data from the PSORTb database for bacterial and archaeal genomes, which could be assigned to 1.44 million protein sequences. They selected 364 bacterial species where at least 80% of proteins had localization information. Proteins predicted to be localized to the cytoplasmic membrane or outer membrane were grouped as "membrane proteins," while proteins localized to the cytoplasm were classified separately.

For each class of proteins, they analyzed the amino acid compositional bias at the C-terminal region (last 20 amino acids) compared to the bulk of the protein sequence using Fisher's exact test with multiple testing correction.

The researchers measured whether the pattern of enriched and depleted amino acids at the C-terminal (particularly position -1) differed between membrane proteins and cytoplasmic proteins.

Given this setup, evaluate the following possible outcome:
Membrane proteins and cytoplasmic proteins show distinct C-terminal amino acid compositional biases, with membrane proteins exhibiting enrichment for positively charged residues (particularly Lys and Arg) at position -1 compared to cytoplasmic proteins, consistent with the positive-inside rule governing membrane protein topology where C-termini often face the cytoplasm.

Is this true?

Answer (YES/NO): YES